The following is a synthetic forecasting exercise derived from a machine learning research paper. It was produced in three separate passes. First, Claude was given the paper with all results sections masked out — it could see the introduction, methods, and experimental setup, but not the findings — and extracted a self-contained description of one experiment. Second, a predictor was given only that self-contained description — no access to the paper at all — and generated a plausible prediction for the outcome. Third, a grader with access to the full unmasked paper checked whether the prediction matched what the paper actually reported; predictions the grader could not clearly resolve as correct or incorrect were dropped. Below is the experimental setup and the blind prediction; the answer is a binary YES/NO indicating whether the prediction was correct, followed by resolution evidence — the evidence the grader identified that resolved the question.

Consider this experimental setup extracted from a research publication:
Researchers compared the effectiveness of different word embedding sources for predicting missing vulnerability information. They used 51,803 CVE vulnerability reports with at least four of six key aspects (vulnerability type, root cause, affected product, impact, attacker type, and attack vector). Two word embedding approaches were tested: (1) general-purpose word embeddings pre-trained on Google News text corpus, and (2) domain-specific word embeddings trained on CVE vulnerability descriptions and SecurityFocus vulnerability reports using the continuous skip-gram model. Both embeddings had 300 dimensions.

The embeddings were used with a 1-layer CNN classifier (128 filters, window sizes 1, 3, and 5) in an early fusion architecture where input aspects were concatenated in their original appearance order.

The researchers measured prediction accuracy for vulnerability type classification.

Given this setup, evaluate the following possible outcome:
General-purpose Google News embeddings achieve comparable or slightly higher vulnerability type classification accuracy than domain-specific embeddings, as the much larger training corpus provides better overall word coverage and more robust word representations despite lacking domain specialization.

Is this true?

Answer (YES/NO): NO